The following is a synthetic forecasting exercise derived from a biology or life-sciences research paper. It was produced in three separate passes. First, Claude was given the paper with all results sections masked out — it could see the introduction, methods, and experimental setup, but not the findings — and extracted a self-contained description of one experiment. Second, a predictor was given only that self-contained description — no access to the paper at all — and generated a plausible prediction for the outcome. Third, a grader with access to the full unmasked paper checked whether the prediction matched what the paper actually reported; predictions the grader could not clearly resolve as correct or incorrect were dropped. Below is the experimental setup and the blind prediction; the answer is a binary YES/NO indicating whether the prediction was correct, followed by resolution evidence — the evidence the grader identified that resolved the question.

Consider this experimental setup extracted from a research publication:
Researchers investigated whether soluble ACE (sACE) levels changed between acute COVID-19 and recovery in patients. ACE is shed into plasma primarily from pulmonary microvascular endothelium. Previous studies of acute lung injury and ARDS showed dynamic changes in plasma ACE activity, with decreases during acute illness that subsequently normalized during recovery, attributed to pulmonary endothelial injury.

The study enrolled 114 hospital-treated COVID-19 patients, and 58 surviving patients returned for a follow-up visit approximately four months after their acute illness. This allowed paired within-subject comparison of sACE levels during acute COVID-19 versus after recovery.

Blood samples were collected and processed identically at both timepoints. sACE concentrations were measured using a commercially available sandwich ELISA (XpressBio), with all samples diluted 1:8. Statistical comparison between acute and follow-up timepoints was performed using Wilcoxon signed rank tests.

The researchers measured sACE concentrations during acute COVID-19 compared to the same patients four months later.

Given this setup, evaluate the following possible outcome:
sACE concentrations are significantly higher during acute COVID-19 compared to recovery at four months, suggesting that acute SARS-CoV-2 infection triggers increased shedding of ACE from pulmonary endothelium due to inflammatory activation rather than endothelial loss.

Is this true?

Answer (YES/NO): NO